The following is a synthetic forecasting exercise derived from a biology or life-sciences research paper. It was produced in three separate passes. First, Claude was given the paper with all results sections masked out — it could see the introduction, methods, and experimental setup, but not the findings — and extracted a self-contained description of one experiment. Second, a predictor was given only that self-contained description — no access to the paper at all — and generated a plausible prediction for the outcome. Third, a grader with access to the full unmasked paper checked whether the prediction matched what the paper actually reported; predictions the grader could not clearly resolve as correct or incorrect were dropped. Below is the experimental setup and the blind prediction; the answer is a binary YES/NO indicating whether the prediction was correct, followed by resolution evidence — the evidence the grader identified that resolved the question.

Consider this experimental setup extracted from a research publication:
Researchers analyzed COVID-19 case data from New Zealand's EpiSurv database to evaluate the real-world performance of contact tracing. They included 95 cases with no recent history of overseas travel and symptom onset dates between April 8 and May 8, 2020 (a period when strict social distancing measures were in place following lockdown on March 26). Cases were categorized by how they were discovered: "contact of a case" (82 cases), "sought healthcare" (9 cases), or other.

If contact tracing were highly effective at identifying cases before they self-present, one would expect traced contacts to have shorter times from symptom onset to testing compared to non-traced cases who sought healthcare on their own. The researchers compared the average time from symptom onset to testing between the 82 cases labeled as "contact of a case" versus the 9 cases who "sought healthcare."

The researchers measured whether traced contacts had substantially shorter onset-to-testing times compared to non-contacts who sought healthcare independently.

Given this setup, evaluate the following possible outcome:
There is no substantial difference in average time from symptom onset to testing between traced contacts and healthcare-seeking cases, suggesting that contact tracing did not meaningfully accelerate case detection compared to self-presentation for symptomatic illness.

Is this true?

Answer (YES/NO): YES